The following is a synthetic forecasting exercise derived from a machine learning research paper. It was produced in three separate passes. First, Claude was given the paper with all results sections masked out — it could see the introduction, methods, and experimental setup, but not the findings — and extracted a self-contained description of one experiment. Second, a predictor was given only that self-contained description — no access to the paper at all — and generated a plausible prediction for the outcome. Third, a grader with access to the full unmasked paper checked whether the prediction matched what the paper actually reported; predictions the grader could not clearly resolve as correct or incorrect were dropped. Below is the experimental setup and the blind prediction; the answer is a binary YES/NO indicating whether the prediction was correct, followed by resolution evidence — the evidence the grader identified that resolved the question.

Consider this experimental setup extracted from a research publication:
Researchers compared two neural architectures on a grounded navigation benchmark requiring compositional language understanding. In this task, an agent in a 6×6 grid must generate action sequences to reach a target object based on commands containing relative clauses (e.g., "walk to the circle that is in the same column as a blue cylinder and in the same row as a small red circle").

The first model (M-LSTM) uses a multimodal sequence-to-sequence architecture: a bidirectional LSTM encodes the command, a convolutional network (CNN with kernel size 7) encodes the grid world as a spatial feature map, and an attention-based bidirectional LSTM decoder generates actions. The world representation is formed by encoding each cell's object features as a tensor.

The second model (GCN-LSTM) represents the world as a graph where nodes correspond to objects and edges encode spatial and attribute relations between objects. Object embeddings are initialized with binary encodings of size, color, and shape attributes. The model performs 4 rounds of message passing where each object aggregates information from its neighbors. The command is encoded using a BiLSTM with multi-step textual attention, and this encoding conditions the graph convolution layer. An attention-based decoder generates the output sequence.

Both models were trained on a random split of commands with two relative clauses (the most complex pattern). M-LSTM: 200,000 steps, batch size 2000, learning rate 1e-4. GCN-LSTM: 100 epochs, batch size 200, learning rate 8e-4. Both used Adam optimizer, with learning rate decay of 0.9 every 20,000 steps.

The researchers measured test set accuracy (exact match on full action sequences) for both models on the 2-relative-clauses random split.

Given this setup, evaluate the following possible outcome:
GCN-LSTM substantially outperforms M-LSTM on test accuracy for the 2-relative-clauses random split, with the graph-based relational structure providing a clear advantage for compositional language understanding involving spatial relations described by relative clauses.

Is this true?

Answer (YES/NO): YES